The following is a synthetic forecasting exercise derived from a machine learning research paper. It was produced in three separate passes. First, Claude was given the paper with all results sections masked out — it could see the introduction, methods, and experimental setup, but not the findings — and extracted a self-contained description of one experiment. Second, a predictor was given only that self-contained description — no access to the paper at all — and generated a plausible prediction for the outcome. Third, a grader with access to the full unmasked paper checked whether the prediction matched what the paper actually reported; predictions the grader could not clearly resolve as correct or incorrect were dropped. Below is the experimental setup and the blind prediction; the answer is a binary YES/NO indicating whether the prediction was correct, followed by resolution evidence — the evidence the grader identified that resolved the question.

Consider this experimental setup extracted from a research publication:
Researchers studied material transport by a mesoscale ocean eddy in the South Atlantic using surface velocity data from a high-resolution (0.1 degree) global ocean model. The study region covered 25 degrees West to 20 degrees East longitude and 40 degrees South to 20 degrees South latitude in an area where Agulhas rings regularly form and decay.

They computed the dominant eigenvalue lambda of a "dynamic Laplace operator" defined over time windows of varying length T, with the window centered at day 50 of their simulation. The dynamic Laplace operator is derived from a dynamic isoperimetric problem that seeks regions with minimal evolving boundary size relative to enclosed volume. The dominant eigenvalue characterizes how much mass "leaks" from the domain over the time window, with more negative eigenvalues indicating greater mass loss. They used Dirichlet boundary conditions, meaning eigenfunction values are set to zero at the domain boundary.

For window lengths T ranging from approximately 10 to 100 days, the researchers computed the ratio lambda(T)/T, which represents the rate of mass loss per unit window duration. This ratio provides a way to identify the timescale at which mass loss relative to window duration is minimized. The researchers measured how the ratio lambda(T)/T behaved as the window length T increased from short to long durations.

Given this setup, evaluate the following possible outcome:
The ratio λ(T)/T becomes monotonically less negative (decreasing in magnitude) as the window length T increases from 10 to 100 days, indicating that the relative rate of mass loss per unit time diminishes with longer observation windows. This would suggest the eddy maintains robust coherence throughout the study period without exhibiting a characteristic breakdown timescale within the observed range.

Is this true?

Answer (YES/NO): NO